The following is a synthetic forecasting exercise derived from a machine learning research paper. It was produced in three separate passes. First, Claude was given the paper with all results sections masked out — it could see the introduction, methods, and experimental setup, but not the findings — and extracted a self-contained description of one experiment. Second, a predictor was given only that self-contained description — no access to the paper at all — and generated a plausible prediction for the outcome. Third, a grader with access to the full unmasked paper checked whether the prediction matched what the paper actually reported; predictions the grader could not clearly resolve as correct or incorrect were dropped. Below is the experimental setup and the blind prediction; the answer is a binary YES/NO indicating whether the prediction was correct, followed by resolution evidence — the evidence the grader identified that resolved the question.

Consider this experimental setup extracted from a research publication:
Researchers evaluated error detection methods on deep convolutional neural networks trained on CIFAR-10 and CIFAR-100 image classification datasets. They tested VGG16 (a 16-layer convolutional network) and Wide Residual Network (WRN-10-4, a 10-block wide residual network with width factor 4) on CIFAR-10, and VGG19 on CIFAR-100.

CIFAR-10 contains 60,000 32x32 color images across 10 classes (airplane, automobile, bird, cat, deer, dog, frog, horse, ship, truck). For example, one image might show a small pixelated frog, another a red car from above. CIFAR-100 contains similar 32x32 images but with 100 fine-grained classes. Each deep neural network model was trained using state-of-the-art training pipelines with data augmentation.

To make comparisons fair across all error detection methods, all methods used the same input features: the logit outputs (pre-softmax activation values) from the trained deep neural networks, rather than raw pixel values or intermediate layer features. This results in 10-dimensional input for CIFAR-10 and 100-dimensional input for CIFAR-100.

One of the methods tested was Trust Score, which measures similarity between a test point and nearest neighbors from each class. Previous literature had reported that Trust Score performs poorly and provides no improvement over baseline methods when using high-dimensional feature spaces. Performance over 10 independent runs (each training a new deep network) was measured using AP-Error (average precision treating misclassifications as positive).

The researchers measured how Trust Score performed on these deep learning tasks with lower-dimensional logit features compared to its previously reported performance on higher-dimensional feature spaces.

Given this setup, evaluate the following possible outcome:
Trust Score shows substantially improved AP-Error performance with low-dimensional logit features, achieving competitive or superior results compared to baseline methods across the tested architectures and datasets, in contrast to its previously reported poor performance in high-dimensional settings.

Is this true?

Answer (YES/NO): YES